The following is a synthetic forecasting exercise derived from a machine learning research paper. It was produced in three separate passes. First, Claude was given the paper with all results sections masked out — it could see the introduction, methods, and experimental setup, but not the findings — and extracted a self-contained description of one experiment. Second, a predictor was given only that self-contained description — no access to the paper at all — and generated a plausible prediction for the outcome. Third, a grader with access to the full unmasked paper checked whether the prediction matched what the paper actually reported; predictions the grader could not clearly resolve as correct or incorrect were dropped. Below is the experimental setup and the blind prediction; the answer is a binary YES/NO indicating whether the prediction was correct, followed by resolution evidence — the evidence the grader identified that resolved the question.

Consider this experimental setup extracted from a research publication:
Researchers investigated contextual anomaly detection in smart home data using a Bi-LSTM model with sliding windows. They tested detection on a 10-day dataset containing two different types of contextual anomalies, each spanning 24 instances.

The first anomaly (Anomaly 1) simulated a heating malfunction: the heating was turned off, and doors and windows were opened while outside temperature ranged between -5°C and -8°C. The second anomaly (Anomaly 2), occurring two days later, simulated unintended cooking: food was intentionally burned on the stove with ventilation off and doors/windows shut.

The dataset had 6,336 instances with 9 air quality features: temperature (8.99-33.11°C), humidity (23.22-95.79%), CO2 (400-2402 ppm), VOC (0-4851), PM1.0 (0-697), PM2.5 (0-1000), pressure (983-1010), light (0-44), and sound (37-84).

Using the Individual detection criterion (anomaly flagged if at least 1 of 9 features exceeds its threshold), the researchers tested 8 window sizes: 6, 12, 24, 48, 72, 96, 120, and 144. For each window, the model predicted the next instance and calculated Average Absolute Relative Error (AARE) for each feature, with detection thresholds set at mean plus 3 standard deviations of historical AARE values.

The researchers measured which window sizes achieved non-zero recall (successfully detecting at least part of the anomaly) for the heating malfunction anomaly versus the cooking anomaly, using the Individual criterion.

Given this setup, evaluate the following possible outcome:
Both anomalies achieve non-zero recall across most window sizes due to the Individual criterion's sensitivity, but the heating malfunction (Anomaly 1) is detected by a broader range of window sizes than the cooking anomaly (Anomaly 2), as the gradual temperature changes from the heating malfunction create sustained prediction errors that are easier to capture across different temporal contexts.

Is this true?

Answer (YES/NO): NO